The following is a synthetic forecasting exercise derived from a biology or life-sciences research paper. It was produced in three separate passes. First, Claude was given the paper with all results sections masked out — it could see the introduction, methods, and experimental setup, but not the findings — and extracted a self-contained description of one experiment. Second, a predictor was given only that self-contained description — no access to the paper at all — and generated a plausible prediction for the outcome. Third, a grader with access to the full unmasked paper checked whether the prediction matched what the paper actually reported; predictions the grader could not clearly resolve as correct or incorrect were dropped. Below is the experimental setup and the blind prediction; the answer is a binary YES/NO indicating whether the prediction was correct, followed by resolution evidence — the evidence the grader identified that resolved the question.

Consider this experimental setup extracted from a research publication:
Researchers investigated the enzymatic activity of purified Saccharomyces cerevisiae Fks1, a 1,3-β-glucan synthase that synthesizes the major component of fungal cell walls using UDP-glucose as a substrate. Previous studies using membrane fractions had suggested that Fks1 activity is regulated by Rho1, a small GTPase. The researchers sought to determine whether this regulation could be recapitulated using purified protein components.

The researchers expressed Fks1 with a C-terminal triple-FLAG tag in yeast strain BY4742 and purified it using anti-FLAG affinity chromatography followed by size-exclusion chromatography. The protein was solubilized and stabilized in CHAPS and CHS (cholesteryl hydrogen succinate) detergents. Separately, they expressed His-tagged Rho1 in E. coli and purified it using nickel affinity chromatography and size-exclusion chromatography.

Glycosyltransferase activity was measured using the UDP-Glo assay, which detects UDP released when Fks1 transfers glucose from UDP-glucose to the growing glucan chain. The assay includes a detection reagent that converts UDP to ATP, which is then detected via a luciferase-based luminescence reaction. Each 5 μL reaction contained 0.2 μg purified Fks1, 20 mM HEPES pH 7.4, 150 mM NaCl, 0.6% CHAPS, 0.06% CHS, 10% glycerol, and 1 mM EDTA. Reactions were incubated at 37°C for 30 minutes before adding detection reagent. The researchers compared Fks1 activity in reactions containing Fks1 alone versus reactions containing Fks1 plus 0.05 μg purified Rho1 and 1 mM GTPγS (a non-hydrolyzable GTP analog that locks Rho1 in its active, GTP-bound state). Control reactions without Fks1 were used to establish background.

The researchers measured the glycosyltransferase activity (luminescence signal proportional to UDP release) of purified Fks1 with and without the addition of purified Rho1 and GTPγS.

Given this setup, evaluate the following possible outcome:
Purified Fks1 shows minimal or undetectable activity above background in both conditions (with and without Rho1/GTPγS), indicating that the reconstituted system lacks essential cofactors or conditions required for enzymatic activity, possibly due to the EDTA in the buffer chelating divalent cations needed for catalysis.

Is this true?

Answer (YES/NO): NO